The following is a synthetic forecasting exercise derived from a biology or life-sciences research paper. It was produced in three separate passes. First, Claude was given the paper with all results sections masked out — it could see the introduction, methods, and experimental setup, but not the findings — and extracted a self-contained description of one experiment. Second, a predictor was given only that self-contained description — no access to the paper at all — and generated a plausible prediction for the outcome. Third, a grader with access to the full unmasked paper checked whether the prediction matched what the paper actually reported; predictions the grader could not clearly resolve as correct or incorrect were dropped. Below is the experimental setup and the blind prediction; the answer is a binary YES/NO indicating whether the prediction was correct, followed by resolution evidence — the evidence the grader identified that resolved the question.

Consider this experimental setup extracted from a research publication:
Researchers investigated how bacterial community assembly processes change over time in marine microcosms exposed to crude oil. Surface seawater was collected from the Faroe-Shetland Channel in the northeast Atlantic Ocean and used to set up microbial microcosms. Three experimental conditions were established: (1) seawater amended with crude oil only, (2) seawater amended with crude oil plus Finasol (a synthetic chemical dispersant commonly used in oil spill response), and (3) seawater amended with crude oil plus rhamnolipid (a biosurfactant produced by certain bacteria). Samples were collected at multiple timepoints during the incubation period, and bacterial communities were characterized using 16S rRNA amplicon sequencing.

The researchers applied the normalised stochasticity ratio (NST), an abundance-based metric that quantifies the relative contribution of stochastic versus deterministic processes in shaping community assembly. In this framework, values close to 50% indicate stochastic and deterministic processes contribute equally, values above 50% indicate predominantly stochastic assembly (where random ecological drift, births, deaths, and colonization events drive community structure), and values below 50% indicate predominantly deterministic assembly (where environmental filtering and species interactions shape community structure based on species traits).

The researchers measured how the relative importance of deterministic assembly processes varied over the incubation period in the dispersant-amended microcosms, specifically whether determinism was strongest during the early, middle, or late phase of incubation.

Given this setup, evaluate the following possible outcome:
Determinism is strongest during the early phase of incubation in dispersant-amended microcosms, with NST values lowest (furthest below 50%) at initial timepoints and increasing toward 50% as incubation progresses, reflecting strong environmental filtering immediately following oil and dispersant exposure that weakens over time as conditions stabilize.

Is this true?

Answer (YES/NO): NO